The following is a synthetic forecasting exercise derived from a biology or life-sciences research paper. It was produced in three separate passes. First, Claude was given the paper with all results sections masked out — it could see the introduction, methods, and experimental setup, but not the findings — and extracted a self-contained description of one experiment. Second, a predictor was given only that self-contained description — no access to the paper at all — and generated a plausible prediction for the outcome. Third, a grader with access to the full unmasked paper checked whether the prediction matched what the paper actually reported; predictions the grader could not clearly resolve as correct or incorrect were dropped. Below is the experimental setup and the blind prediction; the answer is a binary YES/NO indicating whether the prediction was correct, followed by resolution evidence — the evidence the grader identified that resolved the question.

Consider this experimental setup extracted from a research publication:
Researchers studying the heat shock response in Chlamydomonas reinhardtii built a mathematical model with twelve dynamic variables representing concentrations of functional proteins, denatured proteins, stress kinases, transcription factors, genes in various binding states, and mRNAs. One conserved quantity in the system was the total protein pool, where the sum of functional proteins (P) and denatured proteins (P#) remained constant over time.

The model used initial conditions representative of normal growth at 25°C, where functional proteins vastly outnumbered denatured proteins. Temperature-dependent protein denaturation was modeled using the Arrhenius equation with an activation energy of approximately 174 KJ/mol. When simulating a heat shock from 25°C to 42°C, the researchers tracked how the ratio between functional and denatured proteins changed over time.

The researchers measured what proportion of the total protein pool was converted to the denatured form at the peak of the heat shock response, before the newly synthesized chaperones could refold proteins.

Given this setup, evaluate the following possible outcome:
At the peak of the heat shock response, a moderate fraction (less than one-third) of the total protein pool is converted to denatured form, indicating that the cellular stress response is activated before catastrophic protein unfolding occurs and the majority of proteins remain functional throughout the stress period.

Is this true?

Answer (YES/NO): YES